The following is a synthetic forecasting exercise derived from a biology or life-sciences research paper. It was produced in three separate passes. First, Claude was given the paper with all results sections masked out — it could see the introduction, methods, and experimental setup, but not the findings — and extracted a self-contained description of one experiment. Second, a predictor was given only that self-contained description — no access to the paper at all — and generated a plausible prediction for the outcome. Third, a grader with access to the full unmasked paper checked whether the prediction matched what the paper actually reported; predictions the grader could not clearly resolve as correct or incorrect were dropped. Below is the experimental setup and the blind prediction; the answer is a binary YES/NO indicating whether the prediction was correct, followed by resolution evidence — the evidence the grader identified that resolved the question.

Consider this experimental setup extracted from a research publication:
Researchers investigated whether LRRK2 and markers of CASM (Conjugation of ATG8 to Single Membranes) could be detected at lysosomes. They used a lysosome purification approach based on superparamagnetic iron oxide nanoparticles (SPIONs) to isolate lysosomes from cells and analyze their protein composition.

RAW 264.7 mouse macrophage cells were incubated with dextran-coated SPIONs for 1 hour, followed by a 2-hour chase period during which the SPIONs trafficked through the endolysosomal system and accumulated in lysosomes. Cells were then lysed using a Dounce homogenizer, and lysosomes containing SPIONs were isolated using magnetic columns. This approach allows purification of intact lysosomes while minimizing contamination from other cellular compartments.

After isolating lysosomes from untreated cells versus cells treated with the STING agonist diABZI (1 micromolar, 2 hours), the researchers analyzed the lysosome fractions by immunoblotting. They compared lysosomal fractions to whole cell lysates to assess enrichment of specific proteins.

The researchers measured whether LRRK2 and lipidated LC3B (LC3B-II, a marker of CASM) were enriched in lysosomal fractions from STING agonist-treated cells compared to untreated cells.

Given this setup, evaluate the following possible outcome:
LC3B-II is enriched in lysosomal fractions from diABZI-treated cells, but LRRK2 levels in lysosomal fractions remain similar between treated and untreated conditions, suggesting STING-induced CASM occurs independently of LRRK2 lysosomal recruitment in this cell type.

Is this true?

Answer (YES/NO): NO